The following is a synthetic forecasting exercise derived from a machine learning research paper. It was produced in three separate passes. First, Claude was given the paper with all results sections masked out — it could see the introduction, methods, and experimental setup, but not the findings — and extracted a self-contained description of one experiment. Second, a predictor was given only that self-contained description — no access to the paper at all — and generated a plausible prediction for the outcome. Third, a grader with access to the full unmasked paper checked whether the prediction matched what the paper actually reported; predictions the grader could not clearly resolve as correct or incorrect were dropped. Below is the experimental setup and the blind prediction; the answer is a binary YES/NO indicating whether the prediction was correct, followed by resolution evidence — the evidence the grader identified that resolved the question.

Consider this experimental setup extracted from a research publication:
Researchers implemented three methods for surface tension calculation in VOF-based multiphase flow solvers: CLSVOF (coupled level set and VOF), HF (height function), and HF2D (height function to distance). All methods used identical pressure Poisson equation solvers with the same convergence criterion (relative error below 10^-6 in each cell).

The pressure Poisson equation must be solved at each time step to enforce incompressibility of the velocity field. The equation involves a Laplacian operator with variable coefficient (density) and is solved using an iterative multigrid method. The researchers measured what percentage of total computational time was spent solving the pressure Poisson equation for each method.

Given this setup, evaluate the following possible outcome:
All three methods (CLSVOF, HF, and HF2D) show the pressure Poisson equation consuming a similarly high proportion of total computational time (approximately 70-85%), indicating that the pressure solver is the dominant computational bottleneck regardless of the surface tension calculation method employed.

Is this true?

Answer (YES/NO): NO